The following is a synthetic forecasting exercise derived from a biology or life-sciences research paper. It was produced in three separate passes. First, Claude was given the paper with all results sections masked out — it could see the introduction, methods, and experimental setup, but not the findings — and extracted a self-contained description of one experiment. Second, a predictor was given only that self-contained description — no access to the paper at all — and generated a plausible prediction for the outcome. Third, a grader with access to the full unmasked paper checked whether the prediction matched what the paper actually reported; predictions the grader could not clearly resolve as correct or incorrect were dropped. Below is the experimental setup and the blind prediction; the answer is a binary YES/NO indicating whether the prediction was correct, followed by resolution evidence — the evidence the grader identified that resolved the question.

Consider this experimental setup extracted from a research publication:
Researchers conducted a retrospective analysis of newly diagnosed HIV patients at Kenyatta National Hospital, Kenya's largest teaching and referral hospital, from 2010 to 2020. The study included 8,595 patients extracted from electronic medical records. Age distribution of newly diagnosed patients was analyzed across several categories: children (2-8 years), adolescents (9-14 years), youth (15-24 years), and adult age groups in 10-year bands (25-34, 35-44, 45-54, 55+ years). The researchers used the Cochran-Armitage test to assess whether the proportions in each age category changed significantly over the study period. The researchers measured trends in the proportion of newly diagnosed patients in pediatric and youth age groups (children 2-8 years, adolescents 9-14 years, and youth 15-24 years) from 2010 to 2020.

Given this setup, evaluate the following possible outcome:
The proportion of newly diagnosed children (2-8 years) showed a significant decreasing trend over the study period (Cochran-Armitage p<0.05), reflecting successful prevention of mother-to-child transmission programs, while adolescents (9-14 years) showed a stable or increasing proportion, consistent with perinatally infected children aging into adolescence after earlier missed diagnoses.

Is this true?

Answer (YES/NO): NO